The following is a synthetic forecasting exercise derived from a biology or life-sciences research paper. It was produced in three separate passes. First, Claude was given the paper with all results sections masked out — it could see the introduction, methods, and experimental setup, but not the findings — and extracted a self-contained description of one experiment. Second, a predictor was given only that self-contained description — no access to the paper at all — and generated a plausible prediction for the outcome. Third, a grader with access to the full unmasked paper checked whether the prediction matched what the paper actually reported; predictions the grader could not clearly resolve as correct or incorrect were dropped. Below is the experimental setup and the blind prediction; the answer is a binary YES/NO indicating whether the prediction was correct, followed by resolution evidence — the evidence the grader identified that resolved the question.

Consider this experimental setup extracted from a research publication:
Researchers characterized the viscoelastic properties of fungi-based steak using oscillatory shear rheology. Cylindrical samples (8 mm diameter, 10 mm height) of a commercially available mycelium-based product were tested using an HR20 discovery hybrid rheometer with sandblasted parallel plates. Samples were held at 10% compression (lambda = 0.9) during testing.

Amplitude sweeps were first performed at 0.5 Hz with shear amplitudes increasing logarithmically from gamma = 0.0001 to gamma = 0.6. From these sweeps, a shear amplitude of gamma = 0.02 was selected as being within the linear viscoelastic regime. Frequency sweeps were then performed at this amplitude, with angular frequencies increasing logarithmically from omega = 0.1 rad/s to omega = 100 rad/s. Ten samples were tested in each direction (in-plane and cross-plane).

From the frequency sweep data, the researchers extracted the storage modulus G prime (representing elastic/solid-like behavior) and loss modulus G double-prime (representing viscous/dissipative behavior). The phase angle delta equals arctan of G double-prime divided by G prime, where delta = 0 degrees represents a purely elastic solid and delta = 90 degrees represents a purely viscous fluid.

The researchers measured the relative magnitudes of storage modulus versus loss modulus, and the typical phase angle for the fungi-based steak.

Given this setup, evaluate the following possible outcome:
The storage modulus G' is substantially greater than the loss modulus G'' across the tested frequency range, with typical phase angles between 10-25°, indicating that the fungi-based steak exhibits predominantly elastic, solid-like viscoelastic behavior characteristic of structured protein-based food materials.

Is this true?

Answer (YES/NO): YES